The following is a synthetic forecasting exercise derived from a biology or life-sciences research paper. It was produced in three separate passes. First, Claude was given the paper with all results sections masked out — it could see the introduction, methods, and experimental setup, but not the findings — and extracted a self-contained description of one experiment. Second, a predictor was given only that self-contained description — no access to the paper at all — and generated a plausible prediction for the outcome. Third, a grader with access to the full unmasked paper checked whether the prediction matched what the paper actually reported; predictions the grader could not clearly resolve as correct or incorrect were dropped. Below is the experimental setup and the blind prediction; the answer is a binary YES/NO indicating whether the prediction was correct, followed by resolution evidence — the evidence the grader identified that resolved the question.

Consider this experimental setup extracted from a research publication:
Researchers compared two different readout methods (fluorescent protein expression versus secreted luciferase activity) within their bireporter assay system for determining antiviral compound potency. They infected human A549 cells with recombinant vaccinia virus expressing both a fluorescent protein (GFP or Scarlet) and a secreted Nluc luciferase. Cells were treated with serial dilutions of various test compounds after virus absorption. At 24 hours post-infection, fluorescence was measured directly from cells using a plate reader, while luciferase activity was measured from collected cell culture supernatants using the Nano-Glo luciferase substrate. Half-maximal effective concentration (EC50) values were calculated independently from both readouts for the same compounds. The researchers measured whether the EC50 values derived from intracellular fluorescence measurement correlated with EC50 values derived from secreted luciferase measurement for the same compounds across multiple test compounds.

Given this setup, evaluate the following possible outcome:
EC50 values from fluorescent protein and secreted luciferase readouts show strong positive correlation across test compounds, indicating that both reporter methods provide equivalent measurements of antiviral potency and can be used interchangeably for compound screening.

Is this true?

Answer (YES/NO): YES